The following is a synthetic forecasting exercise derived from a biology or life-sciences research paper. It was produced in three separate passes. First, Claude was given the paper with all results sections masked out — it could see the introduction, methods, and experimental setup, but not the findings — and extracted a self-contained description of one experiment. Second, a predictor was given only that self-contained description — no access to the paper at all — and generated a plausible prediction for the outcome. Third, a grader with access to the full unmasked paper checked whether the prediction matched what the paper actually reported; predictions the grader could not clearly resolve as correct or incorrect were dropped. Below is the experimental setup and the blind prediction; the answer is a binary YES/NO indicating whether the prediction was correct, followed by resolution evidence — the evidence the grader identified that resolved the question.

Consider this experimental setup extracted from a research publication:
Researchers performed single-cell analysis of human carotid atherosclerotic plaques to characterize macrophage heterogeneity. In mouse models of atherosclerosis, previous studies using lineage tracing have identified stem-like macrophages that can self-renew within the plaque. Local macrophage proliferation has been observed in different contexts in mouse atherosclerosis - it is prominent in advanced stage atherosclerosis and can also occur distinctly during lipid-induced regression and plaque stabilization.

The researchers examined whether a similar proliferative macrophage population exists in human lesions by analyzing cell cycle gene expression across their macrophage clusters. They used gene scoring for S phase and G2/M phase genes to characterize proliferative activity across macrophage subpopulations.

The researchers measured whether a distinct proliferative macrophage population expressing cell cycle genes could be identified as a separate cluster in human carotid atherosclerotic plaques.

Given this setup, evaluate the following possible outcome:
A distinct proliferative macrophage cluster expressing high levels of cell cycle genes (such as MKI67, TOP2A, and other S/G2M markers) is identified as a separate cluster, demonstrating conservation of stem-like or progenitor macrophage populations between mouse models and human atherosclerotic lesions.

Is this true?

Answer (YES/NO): YES